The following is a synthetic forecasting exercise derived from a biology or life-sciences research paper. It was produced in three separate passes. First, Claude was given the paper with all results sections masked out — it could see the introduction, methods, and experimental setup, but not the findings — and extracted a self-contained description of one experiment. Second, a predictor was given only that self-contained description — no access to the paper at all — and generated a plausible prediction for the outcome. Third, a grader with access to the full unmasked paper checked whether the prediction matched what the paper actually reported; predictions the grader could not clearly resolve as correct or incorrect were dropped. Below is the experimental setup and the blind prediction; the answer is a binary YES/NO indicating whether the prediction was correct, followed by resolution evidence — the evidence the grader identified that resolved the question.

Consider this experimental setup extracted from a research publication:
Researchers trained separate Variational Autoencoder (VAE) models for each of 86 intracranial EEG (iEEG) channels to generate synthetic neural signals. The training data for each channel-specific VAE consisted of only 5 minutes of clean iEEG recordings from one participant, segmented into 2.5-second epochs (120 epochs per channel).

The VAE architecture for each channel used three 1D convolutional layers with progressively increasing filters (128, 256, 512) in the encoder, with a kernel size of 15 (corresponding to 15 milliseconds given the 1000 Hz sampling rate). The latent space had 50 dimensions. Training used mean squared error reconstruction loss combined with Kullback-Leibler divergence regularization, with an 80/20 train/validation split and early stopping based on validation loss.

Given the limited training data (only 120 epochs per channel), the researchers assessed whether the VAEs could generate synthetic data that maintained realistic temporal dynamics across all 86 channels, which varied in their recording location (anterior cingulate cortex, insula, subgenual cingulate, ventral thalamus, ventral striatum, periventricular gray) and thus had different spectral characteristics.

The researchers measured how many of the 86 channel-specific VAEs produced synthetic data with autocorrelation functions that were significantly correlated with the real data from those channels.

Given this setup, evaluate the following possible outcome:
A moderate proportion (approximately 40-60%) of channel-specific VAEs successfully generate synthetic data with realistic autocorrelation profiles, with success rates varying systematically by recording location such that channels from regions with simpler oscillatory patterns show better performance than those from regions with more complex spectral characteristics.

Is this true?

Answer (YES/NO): NO